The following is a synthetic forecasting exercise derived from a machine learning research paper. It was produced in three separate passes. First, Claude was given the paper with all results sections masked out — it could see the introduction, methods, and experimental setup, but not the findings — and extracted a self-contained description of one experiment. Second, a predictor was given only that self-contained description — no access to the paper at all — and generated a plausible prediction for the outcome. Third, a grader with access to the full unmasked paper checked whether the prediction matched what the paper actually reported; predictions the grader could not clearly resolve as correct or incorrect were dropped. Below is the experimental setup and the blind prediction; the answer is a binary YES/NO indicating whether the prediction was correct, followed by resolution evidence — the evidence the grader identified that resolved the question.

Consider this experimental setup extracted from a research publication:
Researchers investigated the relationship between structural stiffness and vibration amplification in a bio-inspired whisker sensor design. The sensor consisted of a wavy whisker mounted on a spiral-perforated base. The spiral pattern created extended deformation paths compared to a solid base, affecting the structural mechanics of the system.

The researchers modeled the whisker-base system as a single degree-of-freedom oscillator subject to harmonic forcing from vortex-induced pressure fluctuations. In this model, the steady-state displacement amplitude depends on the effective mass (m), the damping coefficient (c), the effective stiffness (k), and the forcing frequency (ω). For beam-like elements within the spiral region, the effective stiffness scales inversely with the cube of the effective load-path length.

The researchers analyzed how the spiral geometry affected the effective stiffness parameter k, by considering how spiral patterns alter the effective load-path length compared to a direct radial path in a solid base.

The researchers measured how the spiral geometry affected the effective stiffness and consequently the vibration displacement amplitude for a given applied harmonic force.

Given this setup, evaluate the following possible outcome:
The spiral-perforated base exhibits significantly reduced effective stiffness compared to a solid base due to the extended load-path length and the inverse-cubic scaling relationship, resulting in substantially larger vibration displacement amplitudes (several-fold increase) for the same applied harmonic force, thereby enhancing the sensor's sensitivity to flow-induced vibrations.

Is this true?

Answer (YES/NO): YES